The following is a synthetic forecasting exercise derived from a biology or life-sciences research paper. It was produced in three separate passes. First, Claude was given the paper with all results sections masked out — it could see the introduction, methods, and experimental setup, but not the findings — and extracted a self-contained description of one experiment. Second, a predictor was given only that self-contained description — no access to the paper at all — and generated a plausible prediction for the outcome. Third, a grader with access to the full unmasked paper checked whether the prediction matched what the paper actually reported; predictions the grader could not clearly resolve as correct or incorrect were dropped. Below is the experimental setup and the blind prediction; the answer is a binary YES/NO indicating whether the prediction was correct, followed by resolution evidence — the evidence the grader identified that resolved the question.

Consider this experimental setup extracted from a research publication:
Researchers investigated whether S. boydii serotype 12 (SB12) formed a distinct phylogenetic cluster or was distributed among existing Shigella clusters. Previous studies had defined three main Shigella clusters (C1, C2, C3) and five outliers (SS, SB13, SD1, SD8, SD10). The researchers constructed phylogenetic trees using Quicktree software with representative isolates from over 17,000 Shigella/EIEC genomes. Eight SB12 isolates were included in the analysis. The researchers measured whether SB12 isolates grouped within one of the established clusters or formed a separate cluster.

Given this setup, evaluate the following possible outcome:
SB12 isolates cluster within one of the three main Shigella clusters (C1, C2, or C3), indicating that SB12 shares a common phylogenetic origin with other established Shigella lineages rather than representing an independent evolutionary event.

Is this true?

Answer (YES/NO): NO